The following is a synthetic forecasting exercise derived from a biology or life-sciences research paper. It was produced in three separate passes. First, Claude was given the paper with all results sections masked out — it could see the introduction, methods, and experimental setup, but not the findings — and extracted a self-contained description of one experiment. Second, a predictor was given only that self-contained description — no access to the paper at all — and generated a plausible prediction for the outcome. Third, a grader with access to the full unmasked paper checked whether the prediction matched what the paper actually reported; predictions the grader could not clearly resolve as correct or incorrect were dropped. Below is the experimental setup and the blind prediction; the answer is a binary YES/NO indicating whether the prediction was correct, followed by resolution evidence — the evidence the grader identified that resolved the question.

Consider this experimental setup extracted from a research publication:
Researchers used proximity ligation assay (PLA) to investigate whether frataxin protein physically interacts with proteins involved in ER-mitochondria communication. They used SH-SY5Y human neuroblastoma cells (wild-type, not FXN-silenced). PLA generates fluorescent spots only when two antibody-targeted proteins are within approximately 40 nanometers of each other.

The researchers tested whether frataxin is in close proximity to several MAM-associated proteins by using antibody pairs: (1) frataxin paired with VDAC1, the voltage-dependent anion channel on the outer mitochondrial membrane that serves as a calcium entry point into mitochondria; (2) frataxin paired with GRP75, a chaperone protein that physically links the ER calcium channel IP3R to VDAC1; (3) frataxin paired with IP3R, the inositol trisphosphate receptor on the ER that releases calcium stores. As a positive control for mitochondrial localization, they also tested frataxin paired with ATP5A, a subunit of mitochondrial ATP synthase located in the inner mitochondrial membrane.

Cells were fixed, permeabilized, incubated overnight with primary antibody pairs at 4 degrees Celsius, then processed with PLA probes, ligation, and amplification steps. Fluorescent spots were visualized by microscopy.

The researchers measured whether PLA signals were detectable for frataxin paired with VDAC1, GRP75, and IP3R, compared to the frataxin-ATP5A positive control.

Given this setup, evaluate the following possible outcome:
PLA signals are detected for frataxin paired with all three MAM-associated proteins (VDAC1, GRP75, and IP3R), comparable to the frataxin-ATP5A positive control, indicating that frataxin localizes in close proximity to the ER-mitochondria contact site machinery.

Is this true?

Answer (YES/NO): NO